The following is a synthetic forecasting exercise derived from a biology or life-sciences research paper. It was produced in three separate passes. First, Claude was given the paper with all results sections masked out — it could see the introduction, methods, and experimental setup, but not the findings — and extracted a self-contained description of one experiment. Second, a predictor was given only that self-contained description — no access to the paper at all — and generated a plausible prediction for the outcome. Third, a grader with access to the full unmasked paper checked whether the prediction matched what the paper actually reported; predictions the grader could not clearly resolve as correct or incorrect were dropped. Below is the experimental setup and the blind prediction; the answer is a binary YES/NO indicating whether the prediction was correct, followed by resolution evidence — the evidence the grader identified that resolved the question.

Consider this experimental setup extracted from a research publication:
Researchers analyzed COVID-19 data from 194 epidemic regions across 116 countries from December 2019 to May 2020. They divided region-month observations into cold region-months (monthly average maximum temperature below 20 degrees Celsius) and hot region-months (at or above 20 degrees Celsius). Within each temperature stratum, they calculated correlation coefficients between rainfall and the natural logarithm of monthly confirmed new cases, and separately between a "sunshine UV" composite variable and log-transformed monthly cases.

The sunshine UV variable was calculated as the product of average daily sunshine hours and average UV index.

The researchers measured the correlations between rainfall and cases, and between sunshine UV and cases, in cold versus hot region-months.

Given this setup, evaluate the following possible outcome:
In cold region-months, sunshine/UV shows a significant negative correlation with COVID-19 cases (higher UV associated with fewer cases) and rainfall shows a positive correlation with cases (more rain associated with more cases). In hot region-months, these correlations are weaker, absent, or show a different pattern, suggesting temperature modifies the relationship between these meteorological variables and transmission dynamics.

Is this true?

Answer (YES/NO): NO